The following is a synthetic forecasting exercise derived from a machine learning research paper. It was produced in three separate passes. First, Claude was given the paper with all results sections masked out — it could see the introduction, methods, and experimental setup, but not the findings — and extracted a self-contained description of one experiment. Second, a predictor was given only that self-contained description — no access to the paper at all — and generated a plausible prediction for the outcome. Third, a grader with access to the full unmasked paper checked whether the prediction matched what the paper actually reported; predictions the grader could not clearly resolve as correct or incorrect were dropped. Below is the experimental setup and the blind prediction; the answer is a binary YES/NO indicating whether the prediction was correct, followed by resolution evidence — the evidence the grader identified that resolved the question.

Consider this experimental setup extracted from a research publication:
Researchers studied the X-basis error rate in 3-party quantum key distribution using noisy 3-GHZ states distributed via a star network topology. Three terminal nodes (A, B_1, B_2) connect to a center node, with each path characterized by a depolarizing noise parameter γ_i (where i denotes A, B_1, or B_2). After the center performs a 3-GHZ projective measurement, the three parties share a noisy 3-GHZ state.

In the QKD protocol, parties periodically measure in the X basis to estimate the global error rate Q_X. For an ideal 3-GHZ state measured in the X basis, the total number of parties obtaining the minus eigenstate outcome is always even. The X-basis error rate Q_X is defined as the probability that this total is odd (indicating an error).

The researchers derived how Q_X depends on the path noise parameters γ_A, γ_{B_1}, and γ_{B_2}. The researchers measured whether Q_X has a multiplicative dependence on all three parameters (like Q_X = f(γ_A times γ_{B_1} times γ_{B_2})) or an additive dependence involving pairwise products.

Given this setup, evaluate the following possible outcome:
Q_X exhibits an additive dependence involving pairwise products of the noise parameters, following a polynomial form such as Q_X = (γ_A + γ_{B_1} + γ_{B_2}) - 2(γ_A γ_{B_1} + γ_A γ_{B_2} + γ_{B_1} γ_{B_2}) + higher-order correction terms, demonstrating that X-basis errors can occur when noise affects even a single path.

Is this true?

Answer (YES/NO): NO